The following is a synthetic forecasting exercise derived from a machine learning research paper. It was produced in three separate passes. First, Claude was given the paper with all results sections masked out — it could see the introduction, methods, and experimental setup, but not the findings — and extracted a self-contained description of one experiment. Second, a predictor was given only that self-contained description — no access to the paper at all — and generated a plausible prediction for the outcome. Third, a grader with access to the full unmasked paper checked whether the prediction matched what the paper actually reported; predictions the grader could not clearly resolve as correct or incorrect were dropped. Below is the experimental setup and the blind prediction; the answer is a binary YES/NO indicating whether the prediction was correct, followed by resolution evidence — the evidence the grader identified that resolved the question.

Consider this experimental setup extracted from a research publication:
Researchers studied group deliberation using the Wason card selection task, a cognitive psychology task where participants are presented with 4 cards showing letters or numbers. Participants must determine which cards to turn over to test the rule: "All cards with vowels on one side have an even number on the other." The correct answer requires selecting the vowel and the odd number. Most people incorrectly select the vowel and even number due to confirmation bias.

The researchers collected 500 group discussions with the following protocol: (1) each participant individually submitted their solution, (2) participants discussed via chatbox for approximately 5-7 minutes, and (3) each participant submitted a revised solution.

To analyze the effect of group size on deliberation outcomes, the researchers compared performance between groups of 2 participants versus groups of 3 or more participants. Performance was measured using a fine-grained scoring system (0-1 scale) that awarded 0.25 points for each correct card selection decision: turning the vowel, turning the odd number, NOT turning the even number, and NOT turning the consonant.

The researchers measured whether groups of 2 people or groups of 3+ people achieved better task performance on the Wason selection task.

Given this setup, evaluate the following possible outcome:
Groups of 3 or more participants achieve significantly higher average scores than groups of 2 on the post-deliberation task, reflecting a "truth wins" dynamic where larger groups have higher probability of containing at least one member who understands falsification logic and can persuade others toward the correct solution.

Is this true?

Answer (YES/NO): NO